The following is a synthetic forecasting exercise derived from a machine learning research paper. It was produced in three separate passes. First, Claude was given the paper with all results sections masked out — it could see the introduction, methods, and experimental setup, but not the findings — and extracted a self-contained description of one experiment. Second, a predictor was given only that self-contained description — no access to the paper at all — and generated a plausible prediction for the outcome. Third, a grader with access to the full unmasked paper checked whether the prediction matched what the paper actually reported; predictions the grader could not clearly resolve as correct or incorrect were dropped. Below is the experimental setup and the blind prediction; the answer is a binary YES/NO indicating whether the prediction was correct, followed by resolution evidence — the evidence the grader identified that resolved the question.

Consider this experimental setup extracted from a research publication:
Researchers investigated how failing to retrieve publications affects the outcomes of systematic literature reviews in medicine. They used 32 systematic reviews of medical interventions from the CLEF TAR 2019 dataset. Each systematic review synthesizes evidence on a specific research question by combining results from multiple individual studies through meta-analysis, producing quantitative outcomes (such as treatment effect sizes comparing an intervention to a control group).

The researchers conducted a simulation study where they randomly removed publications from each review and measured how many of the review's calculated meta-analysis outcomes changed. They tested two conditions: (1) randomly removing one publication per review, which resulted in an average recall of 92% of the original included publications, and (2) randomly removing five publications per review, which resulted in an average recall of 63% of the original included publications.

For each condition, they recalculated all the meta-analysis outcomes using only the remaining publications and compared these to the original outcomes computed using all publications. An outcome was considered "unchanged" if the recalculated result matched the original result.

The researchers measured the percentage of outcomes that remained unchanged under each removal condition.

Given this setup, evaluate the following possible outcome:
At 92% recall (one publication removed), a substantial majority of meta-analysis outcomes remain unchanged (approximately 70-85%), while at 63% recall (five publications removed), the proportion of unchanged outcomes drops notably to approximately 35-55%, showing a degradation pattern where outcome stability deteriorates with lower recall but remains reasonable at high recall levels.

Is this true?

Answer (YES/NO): NO